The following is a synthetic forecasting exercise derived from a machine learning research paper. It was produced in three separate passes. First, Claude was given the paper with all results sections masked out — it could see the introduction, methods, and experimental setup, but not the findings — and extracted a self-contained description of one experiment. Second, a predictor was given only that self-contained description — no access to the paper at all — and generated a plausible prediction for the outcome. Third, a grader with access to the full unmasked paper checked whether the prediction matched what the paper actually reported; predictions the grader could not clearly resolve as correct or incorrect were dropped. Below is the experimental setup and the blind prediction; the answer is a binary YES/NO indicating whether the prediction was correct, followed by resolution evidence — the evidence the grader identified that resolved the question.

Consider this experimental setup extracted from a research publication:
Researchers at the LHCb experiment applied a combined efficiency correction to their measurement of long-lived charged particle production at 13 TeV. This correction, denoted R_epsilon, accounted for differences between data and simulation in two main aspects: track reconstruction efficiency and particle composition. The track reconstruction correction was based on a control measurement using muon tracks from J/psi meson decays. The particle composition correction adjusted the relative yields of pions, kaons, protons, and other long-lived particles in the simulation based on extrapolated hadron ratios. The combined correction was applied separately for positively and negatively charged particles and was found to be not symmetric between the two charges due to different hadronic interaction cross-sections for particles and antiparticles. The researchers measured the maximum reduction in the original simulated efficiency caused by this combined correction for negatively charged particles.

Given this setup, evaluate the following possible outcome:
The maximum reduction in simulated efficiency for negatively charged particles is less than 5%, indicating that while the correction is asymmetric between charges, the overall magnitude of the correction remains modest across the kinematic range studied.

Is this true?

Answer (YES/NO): NO